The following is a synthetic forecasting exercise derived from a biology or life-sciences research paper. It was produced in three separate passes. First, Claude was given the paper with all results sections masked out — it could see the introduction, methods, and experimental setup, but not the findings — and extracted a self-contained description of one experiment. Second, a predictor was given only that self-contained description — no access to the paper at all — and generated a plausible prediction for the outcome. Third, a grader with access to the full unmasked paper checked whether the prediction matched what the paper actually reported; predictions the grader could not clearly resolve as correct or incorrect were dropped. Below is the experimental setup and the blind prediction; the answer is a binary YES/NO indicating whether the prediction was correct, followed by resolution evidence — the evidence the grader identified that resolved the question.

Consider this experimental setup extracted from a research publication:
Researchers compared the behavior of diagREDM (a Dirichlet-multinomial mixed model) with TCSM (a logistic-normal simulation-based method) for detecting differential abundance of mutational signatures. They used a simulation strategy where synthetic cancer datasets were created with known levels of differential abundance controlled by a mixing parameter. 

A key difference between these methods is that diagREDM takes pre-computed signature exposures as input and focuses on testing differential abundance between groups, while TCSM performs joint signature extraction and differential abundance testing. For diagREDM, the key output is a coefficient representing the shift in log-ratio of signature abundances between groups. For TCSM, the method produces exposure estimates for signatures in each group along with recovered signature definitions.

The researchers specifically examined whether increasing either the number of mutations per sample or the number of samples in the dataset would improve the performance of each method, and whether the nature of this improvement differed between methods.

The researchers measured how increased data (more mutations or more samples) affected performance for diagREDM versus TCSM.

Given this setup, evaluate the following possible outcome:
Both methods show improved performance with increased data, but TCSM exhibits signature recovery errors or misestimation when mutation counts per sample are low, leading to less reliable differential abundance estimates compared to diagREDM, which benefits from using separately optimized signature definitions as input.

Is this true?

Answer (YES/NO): NO